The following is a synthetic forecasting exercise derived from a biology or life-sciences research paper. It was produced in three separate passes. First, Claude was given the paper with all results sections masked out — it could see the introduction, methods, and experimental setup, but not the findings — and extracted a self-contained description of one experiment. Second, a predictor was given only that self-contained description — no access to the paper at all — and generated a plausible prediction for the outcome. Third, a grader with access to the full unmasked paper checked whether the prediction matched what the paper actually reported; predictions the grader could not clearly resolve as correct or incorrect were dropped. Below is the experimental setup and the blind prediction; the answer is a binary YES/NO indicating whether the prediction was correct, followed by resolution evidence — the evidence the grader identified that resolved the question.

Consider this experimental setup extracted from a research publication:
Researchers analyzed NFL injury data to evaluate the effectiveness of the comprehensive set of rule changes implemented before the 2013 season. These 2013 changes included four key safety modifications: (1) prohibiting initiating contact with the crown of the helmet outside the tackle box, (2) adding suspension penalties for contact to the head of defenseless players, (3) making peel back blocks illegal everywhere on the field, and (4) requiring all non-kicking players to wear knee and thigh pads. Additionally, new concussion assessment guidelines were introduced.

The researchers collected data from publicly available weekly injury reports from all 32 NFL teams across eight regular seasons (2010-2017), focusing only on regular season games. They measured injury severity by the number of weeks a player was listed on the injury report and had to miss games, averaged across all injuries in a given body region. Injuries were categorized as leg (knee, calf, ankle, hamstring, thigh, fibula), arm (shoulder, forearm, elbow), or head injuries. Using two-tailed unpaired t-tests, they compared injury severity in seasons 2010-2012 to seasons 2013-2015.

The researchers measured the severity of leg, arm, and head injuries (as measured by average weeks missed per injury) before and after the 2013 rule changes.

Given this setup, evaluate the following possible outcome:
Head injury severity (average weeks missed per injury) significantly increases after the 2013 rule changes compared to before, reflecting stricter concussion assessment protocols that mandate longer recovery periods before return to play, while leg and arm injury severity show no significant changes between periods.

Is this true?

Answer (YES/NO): NO